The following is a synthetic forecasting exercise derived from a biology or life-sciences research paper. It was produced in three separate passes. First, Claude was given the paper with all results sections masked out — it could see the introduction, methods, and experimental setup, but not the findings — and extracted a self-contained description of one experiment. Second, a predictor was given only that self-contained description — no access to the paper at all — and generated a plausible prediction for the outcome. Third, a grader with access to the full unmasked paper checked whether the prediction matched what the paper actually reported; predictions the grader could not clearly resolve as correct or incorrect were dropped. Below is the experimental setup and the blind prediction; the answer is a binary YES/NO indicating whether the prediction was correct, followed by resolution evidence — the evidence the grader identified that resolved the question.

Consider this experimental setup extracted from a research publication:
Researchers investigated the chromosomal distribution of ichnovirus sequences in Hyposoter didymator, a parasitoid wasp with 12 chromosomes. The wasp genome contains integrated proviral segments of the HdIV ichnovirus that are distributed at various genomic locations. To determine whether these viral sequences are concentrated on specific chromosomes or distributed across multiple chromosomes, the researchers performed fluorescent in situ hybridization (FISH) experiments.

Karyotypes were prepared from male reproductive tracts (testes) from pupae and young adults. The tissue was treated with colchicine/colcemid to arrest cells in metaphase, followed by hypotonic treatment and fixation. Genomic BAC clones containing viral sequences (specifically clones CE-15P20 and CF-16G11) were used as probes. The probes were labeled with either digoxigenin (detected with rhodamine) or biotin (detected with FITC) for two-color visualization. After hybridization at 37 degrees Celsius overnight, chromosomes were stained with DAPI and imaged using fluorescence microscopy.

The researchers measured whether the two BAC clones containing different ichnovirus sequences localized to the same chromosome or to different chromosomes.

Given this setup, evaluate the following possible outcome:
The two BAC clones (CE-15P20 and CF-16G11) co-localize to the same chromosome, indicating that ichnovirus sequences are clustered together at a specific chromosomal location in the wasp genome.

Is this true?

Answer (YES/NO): NO